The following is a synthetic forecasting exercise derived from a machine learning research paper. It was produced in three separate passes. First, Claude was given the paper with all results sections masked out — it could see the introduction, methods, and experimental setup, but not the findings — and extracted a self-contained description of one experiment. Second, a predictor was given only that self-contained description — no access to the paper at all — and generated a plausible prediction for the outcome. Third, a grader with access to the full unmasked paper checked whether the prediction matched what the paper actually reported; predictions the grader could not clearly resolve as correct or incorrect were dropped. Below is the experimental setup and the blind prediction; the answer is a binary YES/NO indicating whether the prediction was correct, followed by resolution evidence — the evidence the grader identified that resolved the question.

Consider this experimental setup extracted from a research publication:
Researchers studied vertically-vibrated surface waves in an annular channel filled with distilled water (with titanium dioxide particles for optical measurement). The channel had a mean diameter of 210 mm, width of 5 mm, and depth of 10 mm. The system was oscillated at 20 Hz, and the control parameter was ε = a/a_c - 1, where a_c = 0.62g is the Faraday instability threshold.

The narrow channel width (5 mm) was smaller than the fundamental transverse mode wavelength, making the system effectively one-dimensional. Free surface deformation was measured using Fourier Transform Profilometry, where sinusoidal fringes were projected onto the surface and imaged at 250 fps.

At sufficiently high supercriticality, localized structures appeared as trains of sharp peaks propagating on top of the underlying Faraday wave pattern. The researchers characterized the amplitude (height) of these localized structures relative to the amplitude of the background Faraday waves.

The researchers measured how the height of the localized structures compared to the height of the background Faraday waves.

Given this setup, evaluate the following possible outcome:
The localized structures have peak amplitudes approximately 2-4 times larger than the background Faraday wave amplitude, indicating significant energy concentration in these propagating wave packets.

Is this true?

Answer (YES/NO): YES